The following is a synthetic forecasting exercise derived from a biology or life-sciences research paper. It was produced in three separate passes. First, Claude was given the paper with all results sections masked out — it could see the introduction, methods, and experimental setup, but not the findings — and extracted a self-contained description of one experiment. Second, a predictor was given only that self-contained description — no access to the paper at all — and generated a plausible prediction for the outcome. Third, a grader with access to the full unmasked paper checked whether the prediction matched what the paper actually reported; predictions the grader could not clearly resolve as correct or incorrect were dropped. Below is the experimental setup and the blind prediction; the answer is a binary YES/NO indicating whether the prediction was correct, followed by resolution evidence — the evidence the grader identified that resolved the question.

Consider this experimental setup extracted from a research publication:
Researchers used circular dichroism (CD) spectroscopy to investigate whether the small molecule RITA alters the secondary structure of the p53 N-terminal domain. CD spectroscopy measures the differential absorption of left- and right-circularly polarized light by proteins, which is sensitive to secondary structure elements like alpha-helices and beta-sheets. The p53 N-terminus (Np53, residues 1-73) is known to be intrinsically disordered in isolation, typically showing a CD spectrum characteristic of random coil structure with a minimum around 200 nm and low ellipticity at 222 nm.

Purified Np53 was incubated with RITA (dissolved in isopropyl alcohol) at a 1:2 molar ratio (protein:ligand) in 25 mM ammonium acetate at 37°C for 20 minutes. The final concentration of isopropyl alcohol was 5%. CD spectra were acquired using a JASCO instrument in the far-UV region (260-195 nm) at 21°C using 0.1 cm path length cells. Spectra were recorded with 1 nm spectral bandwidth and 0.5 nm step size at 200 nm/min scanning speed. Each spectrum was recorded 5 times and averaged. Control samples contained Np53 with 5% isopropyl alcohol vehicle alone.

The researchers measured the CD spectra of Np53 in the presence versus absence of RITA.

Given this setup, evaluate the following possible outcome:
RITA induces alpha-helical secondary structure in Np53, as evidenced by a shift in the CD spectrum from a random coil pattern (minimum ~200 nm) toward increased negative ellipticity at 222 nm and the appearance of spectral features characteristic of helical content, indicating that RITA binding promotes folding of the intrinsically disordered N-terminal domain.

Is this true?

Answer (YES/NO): NO